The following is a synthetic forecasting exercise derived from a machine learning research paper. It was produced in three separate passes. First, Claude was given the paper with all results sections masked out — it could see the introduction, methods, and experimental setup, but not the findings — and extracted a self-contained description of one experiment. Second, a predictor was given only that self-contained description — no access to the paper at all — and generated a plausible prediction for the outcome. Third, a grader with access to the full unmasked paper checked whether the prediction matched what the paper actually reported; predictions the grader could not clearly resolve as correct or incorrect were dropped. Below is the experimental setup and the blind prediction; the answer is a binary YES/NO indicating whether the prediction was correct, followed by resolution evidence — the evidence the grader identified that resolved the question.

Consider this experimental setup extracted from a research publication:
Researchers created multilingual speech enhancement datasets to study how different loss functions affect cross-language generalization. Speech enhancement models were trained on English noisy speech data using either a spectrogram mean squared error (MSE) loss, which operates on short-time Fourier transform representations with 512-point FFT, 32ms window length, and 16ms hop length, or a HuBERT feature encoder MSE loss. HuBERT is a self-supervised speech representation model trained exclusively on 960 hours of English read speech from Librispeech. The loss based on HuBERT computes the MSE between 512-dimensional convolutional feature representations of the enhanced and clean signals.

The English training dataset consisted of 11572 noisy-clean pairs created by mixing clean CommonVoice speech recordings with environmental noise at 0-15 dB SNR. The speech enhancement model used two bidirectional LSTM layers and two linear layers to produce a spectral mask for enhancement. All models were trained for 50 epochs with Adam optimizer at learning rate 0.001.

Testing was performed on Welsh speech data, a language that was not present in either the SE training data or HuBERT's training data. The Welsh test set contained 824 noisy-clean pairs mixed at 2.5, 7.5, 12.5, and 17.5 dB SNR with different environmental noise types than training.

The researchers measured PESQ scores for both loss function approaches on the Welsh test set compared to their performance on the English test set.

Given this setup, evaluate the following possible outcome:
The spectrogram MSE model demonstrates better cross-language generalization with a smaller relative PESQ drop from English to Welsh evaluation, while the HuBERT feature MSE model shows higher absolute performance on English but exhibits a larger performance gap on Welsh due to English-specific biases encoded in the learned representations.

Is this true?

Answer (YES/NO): NO